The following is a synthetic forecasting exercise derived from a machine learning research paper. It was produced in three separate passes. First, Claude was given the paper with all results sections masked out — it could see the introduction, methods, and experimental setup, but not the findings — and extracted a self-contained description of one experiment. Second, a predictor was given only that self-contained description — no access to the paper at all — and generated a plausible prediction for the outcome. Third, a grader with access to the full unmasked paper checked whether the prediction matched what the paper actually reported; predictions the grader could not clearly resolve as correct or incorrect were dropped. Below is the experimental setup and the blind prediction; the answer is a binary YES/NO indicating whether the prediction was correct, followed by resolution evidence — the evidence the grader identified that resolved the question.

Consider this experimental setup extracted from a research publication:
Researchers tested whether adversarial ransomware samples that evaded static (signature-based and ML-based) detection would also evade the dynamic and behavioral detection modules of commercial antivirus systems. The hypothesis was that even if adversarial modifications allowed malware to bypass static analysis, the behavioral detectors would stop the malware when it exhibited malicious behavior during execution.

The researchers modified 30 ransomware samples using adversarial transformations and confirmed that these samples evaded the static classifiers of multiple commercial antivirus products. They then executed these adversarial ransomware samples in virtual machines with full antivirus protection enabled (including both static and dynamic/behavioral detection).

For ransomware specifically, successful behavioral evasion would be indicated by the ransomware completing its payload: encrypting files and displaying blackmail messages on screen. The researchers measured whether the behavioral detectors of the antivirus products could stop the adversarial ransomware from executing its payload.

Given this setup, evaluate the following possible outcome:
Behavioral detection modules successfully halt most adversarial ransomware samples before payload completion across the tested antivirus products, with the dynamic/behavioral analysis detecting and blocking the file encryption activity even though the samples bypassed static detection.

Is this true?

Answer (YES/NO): YES